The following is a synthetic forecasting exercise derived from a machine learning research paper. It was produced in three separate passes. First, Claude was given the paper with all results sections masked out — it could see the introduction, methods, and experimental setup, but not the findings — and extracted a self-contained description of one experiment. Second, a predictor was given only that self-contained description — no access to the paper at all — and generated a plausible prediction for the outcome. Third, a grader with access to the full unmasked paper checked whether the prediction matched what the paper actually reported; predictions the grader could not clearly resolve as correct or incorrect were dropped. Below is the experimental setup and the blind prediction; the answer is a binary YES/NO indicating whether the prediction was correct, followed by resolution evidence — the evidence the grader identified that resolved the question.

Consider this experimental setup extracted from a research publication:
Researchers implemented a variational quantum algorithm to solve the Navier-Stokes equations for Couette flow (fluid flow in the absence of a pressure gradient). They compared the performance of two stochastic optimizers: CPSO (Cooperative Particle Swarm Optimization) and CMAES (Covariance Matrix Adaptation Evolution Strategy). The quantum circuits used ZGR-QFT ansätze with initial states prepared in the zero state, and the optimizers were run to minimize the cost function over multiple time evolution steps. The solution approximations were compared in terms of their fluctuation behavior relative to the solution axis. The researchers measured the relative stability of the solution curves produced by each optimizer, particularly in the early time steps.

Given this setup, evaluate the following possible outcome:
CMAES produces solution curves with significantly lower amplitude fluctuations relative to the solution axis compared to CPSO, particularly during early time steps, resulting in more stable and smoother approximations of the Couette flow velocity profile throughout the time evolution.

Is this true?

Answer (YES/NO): YES